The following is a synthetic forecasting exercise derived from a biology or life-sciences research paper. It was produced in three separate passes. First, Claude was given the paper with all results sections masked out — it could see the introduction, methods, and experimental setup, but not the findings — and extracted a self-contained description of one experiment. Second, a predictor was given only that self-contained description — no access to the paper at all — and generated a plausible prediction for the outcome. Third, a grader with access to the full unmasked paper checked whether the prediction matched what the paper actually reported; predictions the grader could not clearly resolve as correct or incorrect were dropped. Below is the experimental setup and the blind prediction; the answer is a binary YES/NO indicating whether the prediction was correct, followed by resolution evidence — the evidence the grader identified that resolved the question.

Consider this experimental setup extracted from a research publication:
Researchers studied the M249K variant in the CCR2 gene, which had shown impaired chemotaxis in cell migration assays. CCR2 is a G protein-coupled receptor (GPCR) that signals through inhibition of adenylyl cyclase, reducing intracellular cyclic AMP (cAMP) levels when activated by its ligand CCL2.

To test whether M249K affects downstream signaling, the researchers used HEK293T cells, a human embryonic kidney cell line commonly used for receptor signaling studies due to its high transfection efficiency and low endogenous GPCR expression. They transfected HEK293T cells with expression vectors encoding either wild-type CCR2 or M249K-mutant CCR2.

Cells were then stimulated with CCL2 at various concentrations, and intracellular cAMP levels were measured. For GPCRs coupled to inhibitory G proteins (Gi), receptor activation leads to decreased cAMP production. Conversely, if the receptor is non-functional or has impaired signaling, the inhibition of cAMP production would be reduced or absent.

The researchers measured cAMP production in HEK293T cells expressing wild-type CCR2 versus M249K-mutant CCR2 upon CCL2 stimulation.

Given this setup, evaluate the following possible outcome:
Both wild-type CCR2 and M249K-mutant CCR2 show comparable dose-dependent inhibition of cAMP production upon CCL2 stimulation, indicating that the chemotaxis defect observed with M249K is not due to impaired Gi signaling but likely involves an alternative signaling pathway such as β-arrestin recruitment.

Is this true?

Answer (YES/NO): NO